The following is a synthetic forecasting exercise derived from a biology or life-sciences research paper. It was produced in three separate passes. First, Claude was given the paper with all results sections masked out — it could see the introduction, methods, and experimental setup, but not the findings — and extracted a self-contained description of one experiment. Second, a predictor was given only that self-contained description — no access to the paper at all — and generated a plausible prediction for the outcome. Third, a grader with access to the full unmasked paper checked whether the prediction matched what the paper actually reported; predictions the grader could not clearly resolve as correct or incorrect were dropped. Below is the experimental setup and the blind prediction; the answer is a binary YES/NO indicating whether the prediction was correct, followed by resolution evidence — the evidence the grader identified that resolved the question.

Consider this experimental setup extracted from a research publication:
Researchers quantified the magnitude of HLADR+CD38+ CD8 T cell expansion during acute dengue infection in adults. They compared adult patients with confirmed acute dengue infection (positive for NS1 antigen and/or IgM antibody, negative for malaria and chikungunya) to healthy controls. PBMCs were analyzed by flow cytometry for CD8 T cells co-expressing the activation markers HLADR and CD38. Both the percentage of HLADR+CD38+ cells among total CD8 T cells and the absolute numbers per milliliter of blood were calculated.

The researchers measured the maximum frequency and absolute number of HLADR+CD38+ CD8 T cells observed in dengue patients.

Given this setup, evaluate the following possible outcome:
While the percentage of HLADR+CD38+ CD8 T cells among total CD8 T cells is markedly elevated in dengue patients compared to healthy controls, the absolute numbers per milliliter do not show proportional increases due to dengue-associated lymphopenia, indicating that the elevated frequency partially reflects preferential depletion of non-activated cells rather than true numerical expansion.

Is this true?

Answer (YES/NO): NO